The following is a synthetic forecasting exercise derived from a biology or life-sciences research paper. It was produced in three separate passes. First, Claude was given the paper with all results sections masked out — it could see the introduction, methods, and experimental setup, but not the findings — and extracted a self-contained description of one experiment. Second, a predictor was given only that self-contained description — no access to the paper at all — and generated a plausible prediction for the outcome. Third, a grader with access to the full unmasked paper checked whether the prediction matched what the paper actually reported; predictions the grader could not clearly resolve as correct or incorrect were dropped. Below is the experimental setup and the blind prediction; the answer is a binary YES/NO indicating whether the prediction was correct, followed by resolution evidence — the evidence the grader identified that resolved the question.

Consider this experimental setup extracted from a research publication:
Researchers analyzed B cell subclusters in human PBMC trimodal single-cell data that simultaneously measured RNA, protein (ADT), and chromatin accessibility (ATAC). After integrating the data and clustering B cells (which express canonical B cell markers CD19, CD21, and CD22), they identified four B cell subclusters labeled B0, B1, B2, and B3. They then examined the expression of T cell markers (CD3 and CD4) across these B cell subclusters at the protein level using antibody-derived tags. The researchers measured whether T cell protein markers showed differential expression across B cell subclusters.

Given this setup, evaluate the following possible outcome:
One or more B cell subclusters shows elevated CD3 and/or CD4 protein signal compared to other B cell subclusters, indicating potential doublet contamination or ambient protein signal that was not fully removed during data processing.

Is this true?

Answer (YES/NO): NO